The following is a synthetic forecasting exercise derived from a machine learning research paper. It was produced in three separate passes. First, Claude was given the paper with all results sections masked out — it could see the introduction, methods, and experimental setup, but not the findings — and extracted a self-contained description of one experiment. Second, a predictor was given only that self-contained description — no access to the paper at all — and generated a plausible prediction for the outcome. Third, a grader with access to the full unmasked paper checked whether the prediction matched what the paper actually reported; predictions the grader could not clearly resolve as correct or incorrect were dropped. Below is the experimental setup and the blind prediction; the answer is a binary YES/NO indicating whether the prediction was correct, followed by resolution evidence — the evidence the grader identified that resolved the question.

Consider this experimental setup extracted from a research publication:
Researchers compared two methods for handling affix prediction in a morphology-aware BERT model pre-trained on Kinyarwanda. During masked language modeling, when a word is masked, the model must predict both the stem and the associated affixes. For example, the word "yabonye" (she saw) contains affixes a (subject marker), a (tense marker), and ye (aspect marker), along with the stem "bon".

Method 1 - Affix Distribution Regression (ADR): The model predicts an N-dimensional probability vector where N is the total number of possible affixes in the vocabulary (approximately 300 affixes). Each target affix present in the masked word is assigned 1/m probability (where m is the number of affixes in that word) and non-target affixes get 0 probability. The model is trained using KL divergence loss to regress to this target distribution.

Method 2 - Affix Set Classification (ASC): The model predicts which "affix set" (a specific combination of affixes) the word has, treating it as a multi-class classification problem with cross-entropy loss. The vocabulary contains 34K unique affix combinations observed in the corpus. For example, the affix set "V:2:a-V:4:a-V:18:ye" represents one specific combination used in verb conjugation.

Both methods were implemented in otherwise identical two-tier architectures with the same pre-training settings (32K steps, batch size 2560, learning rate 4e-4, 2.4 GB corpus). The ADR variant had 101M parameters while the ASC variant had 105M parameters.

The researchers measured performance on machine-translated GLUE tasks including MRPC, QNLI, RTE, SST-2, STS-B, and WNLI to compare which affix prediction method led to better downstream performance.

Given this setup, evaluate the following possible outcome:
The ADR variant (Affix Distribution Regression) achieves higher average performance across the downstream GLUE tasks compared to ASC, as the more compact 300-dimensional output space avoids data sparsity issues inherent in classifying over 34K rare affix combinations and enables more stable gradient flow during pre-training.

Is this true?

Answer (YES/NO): NO